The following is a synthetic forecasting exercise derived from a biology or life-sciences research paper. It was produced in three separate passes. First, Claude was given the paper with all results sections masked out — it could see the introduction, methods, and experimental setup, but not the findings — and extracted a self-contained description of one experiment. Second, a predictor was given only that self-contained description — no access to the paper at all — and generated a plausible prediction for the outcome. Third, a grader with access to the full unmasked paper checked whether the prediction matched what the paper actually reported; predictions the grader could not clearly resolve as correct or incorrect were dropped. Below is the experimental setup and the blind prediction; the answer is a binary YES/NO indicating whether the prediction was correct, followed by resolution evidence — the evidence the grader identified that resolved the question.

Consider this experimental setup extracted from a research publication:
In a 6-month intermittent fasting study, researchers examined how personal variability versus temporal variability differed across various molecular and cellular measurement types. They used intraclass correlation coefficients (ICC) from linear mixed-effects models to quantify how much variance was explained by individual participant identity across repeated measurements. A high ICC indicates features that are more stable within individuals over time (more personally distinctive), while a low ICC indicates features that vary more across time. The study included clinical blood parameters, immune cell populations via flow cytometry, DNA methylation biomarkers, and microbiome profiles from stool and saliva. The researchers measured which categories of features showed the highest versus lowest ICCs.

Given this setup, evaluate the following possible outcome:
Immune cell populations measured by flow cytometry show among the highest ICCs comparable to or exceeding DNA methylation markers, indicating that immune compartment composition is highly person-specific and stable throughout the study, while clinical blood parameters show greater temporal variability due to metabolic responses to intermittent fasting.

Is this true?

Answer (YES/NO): NO